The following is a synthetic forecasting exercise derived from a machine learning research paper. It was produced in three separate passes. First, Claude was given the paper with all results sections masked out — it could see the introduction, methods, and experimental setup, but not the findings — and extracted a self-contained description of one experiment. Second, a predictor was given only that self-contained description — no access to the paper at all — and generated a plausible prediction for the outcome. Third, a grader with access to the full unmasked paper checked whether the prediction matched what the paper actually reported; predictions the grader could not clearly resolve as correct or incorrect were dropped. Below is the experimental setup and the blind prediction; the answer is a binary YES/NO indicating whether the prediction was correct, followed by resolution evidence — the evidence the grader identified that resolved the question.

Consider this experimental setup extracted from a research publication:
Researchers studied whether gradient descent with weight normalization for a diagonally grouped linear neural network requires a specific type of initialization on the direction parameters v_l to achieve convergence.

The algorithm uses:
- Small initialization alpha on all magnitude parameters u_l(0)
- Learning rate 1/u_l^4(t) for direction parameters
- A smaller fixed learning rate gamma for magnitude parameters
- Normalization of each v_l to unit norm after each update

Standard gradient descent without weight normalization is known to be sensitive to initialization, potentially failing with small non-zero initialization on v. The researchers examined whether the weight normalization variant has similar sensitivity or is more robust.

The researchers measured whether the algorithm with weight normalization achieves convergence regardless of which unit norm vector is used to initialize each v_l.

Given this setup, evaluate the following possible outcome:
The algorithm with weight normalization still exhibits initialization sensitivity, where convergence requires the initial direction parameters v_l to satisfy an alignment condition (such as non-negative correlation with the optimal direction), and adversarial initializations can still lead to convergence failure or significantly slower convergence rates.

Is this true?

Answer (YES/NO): NO